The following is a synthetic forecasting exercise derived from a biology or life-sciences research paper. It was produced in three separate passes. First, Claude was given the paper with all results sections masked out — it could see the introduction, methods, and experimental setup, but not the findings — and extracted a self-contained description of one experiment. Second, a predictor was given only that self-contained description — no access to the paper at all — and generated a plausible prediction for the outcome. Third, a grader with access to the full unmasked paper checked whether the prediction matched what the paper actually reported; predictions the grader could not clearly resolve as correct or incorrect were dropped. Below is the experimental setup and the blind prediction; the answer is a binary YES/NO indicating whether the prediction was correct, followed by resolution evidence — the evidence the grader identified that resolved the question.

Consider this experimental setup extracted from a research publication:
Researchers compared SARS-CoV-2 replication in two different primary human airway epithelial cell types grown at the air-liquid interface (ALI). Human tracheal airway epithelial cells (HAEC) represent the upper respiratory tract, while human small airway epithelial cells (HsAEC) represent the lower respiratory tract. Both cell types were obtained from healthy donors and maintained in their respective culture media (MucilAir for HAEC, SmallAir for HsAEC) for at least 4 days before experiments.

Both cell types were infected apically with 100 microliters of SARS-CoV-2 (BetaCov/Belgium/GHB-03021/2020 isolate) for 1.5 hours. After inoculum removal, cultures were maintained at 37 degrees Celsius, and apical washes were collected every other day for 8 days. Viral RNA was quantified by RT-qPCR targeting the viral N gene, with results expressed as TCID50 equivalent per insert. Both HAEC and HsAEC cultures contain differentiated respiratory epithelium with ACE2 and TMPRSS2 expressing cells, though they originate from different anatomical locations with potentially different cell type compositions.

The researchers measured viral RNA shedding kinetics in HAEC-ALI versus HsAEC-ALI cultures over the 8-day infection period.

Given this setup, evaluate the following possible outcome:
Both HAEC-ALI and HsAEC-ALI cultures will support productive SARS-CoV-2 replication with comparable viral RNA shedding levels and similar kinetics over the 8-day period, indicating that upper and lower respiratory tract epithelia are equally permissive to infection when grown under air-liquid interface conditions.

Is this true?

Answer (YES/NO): NO